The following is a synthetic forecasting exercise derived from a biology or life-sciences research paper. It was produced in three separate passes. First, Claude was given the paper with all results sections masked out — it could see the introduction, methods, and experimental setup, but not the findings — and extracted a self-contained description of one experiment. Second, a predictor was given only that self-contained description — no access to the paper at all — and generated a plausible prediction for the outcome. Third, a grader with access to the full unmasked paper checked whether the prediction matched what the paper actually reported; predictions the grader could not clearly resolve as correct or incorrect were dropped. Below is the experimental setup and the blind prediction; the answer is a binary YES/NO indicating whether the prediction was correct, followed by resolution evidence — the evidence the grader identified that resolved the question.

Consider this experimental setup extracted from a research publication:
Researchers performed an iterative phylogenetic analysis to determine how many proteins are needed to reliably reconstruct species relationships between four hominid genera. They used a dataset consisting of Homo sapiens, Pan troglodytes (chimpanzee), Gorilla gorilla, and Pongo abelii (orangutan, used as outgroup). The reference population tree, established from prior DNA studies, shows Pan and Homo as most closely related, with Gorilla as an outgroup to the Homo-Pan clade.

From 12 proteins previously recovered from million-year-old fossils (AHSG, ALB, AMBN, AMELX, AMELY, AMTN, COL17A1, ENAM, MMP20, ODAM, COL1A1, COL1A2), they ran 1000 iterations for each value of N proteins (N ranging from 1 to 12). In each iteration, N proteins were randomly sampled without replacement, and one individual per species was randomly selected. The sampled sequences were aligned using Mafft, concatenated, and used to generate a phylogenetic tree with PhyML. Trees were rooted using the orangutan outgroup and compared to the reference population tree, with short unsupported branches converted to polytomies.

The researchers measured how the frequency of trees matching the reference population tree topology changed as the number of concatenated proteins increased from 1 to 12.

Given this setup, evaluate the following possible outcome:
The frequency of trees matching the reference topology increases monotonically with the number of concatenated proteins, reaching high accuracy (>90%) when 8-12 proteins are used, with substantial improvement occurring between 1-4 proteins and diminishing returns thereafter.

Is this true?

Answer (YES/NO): NO